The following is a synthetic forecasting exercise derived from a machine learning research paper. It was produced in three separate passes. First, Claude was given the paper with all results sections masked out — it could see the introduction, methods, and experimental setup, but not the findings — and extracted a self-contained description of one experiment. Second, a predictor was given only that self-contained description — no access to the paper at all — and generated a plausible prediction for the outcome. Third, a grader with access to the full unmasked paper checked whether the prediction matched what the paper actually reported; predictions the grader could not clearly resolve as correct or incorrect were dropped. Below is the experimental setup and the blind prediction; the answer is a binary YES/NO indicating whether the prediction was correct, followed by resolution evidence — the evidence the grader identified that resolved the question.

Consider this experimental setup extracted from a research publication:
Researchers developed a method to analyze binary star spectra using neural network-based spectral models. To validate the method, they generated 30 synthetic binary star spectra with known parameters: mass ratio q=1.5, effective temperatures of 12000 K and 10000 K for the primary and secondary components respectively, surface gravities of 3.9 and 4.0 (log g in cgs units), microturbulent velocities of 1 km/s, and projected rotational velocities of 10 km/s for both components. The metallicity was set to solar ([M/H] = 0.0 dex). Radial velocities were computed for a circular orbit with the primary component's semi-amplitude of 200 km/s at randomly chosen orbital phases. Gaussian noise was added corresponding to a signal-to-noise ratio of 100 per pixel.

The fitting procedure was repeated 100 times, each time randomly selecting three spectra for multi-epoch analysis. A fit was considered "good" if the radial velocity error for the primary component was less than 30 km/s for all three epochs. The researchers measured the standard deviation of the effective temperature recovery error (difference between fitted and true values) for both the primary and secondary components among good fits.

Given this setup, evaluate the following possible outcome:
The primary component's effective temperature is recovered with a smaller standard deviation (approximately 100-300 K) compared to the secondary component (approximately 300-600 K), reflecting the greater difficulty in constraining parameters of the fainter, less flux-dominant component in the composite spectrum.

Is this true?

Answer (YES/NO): NO